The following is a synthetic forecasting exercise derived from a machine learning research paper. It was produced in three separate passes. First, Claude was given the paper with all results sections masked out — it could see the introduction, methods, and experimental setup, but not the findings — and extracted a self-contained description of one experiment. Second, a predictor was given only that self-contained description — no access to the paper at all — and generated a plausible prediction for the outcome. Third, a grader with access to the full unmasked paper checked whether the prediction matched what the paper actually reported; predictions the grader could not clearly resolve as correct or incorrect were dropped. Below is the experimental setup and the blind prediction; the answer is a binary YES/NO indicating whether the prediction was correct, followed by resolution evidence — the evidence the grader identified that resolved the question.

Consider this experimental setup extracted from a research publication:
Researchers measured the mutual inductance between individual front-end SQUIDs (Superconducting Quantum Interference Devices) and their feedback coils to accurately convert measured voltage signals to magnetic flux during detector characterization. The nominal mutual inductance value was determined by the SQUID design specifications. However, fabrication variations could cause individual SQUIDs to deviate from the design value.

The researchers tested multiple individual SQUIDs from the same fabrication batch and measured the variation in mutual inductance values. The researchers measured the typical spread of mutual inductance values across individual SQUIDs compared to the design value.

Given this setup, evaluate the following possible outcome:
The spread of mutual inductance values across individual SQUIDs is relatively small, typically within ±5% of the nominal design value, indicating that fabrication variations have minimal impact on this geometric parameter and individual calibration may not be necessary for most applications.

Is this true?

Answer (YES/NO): YES